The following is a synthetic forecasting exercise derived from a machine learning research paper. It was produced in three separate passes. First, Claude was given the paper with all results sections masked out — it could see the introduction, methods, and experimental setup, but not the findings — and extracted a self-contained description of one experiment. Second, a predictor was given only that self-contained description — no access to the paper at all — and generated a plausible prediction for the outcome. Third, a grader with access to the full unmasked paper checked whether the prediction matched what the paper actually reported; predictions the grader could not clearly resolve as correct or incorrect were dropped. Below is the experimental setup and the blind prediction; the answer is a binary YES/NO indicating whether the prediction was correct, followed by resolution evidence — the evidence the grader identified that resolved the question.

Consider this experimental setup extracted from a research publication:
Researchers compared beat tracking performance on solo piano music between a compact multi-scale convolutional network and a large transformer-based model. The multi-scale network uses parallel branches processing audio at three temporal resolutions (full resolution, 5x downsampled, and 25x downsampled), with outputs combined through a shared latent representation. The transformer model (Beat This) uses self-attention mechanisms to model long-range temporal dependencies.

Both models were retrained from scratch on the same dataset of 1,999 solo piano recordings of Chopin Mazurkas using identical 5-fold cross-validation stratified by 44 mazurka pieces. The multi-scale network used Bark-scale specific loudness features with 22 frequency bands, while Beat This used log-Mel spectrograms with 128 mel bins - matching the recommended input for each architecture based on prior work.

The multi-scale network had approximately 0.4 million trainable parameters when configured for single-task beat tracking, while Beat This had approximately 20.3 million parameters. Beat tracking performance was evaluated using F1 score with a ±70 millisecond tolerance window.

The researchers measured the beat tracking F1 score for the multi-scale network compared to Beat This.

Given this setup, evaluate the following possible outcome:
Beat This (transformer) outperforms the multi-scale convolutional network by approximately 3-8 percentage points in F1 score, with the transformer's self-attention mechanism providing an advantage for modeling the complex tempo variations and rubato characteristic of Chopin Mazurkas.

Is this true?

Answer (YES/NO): NO